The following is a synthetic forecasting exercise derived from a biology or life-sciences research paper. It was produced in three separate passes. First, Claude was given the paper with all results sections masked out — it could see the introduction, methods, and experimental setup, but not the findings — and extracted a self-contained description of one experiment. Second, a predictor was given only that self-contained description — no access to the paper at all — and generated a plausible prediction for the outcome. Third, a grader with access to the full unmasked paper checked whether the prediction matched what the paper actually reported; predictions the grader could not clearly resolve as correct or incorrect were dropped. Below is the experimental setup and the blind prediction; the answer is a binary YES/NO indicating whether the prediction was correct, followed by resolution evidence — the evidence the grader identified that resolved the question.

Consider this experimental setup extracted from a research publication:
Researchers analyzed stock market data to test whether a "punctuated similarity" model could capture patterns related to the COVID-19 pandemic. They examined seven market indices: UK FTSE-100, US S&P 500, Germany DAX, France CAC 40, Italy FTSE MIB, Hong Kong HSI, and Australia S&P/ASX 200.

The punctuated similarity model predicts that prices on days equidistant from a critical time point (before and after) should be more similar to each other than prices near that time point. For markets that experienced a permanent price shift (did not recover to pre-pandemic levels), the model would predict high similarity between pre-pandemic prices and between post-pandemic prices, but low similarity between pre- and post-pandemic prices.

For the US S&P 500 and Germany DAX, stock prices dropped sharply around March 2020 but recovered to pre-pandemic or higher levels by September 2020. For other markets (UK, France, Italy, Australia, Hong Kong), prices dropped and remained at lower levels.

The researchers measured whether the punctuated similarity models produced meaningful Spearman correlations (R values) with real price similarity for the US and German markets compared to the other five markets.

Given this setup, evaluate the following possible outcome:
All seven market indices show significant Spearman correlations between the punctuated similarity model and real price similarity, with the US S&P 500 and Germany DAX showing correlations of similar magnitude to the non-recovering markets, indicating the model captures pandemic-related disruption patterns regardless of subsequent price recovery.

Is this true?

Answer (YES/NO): NO